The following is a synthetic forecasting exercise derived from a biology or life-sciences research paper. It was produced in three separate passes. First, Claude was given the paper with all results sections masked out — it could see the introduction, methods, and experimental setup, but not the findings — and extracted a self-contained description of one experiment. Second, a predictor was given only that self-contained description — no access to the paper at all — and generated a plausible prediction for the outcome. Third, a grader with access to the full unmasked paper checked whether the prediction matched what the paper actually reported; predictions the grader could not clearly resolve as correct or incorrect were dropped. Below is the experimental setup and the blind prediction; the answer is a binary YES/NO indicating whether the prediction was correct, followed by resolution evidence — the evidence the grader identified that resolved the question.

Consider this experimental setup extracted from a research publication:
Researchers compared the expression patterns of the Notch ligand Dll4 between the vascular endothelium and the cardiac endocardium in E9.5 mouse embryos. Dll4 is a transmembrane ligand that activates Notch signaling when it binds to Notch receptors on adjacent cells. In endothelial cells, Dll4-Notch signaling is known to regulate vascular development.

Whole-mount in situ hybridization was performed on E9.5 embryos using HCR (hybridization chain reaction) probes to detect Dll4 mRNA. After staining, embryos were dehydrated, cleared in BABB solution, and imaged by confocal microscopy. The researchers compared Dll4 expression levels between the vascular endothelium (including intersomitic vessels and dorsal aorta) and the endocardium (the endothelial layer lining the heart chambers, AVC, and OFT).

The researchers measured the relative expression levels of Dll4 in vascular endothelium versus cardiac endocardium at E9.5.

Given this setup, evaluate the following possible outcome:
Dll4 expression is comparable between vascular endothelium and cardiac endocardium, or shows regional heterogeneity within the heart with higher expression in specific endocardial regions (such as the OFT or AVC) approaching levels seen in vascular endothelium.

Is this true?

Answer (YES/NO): NO